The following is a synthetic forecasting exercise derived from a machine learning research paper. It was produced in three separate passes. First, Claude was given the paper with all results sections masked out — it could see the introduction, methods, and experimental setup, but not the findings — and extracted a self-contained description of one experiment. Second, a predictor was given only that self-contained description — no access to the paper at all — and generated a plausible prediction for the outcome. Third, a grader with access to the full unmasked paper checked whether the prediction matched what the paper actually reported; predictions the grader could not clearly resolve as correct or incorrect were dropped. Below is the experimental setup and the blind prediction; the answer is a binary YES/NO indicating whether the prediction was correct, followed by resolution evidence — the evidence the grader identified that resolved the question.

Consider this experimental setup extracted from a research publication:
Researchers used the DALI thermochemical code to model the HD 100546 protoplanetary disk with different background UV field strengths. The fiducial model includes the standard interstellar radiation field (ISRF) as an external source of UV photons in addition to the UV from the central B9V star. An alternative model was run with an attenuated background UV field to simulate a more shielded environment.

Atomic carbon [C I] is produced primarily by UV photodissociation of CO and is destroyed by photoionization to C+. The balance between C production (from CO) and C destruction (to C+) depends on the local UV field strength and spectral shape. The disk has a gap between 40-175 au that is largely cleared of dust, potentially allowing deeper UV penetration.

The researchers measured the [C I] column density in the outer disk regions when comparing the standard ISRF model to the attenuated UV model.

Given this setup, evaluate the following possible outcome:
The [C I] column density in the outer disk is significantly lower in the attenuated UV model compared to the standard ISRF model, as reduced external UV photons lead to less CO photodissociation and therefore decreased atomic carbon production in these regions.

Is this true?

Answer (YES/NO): NO